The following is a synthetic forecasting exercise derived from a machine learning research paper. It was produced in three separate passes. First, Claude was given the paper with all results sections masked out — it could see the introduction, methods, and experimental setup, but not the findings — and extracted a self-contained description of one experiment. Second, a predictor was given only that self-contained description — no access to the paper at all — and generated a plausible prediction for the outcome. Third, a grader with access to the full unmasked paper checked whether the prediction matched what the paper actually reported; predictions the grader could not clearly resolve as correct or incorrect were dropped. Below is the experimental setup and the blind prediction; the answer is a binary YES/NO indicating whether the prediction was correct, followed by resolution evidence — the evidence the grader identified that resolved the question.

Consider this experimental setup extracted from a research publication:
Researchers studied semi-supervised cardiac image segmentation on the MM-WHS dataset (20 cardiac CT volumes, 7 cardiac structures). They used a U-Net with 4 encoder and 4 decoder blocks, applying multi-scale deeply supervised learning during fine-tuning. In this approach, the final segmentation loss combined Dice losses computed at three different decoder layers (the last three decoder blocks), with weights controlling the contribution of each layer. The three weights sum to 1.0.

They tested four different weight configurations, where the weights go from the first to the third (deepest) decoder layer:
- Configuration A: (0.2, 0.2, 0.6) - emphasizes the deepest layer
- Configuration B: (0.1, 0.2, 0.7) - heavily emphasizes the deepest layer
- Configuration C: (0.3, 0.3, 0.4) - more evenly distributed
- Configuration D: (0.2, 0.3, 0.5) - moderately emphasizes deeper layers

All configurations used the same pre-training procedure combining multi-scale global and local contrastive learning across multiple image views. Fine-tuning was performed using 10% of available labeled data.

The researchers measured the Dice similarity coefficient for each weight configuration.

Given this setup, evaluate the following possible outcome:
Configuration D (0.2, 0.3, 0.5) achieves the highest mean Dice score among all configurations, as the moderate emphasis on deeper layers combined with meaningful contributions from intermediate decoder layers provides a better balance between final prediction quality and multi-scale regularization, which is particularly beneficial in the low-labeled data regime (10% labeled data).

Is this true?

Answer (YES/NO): YES